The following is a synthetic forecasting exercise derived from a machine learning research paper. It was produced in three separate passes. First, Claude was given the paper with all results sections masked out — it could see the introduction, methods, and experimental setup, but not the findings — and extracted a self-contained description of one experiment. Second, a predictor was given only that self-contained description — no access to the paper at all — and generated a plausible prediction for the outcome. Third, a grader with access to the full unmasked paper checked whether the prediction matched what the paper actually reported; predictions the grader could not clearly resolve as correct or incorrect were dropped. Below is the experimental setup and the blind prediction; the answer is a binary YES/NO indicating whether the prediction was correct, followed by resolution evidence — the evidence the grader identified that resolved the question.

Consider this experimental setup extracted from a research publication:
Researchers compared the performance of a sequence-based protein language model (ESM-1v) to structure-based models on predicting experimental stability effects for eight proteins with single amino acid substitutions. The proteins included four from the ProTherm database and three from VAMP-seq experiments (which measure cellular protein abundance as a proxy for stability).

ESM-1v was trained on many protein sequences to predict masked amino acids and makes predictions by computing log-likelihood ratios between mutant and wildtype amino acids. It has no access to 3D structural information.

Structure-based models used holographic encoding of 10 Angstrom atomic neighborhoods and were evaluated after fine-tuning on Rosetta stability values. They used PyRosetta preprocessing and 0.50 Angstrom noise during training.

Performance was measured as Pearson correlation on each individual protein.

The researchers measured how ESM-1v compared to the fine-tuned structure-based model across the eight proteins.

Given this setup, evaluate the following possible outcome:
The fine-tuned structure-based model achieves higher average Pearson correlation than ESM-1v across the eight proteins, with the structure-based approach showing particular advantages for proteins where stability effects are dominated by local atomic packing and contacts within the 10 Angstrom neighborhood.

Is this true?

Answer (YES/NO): YES